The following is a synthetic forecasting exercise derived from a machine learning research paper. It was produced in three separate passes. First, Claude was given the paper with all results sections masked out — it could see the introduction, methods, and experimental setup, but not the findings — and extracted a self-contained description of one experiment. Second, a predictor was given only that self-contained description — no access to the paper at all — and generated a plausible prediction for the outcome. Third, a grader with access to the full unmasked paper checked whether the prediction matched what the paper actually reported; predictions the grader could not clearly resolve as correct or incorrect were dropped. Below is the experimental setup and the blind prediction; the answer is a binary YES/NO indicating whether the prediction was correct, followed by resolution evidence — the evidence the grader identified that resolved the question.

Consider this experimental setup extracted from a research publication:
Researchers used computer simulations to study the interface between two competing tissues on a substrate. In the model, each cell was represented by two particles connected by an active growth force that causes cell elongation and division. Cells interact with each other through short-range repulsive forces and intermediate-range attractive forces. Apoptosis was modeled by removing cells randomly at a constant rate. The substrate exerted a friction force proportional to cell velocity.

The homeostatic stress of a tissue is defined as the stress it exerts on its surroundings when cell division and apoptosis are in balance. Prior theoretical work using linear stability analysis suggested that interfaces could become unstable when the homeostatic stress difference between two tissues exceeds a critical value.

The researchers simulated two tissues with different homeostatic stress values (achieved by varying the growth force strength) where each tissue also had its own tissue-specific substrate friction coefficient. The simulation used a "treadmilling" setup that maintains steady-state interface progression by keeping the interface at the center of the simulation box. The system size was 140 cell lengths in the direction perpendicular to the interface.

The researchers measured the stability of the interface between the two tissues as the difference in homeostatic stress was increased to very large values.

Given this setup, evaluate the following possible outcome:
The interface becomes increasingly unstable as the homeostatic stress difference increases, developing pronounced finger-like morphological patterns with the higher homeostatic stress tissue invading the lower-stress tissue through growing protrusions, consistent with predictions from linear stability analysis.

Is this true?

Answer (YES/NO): NO